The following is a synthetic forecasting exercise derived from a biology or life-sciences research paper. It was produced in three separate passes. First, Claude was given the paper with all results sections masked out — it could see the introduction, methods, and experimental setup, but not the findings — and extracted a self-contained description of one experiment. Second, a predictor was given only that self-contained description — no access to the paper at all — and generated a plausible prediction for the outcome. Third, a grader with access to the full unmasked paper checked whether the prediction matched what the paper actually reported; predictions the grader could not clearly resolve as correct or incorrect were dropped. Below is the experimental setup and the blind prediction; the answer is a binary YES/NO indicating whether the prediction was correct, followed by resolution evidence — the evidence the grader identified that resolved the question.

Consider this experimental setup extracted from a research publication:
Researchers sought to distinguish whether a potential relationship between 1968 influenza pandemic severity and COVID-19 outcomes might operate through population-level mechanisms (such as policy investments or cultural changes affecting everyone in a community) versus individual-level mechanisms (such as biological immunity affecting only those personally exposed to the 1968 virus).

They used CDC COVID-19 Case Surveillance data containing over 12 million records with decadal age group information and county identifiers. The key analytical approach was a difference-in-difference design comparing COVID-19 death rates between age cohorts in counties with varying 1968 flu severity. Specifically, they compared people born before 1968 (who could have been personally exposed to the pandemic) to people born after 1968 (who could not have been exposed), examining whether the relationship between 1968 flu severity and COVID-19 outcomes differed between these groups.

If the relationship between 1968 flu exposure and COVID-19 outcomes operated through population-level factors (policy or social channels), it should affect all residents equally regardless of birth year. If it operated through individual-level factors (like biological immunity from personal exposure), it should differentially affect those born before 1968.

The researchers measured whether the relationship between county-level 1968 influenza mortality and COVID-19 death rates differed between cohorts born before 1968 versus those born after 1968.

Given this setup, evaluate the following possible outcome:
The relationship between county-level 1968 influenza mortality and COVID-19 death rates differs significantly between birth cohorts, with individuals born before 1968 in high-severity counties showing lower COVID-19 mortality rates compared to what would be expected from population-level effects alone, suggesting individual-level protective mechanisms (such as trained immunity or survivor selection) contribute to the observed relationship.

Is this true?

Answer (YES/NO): YES